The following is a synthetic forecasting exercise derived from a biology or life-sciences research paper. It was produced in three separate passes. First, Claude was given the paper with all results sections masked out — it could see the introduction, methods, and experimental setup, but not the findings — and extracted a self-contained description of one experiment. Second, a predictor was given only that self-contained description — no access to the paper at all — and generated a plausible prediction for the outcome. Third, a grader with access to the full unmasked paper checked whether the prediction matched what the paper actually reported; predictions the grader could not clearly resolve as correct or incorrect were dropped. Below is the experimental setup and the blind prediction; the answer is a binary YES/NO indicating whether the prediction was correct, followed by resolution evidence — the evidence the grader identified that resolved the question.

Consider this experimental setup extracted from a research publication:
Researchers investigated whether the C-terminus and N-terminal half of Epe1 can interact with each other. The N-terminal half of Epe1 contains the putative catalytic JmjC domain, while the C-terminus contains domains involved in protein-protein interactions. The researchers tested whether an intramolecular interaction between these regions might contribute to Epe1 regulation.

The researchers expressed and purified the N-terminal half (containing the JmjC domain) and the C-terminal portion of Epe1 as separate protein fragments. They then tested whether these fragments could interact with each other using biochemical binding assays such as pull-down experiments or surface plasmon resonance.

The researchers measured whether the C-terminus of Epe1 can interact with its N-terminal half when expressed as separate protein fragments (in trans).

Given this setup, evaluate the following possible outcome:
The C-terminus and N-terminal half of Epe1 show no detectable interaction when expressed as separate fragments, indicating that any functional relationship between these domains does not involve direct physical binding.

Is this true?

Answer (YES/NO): NO